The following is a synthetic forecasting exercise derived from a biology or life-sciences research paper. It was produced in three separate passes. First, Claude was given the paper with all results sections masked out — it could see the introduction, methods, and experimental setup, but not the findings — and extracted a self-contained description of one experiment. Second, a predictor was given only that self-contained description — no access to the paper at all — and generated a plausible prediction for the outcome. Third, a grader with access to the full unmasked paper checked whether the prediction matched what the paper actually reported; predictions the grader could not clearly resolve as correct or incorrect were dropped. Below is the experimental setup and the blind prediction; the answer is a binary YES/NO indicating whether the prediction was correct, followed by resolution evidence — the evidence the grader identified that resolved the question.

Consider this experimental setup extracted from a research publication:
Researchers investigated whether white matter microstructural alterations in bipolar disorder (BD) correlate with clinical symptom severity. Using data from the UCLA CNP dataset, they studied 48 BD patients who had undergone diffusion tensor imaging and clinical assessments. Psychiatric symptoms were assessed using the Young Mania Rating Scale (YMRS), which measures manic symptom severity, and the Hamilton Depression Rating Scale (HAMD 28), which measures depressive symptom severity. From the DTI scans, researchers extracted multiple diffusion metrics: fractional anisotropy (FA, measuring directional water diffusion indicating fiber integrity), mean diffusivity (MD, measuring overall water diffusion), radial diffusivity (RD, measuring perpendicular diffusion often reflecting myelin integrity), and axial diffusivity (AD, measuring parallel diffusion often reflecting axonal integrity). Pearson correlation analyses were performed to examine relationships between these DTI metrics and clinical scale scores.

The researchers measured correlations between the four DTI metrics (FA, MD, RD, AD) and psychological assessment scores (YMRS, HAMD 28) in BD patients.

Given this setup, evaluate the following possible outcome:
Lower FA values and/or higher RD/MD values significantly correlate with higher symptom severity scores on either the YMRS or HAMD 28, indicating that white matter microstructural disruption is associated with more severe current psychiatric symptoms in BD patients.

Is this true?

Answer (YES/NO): NO